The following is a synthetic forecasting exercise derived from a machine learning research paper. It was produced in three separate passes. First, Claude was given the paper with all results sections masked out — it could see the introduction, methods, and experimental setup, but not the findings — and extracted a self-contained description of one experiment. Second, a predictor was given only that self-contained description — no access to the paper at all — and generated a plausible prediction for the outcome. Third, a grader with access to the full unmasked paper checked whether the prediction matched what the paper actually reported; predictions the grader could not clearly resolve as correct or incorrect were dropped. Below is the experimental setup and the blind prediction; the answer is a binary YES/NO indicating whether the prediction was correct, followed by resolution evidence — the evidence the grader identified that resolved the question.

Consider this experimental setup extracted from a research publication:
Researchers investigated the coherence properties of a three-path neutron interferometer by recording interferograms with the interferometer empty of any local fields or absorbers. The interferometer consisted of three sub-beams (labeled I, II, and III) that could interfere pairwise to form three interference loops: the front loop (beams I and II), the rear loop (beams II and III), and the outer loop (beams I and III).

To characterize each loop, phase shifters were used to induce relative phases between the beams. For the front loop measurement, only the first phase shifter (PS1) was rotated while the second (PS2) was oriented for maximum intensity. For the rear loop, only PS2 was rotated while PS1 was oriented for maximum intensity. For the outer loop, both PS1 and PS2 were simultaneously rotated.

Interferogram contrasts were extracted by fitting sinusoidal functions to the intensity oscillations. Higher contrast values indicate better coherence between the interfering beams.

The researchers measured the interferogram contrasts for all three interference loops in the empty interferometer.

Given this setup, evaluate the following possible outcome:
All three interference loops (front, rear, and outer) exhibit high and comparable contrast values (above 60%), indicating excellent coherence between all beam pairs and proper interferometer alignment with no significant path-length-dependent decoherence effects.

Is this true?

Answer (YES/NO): NO